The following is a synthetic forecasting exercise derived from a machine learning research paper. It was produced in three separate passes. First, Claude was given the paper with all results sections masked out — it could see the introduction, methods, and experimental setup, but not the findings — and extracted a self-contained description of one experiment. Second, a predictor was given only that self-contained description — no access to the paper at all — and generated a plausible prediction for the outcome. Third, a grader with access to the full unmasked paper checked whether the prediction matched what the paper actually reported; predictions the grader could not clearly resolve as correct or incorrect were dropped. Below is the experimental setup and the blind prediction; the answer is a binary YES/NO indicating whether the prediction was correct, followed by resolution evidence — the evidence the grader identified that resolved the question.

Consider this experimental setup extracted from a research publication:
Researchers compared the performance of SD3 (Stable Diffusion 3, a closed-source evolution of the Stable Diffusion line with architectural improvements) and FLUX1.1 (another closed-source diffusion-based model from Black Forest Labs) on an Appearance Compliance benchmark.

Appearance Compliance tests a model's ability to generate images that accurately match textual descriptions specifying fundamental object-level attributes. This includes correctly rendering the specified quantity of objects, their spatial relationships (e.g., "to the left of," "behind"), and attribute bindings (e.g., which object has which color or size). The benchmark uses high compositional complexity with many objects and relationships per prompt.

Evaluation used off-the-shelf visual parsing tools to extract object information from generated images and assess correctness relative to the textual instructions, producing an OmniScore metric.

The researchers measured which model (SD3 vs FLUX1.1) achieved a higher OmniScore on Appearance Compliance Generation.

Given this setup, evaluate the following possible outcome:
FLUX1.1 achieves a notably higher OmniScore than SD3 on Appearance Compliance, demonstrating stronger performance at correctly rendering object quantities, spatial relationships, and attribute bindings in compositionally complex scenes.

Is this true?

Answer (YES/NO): YES